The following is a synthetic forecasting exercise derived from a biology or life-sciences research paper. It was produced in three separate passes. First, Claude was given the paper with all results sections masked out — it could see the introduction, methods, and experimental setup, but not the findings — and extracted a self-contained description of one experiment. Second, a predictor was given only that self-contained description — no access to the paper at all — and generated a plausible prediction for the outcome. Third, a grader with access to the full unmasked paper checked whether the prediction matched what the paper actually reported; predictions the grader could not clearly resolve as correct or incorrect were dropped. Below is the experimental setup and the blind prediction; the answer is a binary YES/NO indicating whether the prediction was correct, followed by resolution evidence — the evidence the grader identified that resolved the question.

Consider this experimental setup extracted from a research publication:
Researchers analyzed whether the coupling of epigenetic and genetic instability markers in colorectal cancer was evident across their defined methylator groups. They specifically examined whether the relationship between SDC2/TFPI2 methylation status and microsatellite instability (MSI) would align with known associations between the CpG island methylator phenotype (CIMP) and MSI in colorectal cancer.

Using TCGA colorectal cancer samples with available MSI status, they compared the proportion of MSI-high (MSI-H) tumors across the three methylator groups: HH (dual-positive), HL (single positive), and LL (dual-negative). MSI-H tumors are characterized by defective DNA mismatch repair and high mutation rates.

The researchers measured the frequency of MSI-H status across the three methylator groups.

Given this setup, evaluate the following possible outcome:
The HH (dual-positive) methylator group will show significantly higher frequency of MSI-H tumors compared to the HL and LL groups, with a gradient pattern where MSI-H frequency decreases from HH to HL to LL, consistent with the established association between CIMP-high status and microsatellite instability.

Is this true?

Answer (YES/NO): NO